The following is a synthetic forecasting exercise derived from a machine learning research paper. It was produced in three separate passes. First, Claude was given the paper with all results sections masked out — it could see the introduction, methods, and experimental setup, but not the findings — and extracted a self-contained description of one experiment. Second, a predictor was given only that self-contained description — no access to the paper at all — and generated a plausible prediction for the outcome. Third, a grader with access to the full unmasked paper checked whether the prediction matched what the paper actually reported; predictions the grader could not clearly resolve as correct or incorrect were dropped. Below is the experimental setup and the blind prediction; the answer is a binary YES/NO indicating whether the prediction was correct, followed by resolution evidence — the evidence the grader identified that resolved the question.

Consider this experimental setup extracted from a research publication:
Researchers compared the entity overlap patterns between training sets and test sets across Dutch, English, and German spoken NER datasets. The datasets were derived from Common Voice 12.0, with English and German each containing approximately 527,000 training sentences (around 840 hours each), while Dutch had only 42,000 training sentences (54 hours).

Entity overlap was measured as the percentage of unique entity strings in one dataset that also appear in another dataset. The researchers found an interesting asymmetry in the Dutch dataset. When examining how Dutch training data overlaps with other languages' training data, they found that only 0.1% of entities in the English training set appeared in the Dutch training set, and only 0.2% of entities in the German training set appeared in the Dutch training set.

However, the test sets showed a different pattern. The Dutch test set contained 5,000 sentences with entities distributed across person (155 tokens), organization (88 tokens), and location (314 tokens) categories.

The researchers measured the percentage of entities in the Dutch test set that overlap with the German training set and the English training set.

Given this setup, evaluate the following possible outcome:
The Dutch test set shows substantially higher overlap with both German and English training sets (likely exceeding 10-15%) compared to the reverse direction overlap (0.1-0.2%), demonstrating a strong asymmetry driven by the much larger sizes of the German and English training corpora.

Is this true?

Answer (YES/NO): YES